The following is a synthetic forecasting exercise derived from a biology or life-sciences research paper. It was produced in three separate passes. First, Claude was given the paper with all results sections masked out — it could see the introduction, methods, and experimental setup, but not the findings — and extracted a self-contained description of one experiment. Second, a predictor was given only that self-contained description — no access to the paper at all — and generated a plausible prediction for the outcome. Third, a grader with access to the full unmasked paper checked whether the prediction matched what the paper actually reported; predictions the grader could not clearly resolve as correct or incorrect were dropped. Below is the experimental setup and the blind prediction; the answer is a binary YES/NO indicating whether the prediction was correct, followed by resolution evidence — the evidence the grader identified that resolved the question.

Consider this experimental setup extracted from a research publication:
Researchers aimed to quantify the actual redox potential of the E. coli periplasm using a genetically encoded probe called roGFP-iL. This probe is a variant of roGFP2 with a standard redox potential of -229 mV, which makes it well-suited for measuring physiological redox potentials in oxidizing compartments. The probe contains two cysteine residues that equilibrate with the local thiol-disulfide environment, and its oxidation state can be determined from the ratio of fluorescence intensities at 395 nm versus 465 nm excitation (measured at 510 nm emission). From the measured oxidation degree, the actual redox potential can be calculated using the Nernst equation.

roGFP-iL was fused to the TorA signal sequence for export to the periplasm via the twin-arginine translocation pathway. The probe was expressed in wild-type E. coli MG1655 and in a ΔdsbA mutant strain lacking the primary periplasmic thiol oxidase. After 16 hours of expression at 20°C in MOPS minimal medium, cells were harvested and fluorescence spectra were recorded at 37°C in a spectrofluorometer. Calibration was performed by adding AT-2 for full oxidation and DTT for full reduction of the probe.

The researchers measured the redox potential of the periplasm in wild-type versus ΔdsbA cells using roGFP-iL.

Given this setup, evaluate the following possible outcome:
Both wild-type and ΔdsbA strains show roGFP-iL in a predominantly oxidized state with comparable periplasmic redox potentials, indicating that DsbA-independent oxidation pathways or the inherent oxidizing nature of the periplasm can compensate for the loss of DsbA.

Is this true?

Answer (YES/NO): NO